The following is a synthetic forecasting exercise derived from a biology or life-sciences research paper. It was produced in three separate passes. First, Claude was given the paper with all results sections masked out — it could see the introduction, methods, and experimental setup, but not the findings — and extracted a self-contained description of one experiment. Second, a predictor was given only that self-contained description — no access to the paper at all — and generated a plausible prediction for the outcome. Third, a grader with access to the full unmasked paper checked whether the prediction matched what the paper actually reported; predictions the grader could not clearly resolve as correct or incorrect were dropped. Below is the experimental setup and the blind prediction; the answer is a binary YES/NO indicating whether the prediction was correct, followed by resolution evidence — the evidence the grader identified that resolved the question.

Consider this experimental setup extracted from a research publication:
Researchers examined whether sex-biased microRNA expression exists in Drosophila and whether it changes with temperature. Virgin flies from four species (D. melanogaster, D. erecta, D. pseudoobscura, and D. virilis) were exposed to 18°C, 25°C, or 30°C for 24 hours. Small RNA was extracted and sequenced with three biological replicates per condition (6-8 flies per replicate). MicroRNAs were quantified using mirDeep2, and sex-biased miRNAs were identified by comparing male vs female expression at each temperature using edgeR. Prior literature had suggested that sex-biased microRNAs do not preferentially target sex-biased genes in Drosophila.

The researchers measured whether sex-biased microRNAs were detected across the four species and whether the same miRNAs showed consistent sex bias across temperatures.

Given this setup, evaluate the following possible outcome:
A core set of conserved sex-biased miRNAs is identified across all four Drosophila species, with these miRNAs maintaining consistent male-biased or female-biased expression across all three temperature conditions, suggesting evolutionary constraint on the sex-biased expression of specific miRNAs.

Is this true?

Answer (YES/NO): NO